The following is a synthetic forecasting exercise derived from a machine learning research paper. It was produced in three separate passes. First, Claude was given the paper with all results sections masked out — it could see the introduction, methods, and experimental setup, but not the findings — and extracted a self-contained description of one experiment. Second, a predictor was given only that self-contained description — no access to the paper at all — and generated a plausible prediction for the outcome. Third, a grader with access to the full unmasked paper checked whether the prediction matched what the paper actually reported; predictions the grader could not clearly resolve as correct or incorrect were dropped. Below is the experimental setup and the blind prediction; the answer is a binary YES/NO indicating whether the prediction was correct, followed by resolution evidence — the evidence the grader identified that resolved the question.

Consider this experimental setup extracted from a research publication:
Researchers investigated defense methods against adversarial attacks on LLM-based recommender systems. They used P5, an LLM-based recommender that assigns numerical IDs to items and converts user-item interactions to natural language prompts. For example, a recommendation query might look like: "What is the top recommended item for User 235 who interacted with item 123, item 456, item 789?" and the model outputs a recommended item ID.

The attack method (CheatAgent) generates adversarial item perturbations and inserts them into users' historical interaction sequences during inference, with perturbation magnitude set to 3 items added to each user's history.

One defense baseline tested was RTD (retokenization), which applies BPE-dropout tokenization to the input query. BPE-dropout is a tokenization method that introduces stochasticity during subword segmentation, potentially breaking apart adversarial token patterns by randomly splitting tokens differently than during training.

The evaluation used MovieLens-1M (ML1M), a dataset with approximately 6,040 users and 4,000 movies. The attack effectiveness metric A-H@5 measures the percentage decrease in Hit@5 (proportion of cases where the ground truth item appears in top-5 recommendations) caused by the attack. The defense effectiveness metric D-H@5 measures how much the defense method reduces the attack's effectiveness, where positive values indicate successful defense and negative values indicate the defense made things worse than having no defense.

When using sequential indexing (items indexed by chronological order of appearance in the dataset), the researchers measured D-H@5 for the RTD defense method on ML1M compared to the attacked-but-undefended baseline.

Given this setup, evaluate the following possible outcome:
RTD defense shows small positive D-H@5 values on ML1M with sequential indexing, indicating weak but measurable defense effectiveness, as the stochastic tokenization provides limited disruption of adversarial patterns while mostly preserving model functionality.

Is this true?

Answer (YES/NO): NO